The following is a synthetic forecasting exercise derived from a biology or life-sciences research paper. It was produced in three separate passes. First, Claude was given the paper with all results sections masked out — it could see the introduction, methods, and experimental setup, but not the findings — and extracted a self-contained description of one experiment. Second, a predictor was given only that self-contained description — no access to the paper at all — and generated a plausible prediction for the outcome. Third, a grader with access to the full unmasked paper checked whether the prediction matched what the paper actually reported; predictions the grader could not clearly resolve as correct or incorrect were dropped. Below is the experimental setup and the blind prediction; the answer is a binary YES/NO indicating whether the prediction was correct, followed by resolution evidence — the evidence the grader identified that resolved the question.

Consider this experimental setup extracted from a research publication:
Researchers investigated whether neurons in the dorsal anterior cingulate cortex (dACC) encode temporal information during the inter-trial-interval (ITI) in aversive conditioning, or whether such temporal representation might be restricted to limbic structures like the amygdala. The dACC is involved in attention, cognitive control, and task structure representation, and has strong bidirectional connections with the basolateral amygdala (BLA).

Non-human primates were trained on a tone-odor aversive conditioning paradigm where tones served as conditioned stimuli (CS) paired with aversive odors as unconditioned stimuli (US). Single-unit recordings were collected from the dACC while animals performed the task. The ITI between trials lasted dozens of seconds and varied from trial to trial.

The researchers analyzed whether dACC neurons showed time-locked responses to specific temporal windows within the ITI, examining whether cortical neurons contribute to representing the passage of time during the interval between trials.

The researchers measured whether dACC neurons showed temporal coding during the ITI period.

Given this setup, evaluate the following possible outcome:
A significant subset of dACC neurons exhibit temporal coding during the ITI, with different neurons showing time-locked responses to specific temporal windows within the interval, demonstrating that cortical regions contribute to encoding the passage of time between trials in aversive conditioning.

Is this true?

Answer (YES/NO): YES